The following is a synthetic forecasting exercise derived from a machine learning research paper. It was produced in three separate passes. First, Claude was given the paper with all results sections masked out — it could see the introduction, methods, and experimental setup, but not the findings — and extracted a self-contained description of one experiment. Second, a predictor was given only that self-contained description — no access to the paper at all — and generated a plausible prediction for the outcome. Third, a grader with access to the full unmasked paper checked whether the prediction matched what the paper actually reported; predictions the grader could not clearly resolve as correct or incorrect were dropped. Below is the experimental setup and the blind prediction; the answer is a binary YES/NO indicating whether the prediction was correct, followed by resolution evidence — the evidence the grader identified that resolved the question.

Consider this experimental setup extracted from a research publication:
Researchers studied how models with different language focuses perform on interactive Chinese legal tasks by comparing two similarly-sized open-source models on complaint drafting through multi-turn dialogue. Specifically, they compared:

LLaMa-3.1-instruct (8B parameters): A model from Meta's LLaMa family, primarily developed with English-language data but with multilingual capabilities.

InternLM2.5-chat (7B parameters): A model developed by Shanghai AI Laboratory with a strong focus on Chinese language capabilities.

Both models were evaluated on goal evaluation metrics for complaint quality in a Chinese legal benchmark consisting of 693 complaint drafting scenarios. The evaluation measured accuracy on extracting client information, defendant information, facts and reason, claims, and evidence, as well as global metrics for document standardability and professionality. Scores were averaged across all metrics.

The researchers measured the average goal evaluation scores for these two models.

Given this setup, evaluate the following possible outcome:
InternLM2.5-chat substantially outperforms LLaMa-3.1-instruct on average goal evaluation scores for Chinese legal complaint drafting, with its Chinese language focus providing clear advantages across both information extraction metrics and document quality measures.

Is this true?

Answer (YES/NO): NO